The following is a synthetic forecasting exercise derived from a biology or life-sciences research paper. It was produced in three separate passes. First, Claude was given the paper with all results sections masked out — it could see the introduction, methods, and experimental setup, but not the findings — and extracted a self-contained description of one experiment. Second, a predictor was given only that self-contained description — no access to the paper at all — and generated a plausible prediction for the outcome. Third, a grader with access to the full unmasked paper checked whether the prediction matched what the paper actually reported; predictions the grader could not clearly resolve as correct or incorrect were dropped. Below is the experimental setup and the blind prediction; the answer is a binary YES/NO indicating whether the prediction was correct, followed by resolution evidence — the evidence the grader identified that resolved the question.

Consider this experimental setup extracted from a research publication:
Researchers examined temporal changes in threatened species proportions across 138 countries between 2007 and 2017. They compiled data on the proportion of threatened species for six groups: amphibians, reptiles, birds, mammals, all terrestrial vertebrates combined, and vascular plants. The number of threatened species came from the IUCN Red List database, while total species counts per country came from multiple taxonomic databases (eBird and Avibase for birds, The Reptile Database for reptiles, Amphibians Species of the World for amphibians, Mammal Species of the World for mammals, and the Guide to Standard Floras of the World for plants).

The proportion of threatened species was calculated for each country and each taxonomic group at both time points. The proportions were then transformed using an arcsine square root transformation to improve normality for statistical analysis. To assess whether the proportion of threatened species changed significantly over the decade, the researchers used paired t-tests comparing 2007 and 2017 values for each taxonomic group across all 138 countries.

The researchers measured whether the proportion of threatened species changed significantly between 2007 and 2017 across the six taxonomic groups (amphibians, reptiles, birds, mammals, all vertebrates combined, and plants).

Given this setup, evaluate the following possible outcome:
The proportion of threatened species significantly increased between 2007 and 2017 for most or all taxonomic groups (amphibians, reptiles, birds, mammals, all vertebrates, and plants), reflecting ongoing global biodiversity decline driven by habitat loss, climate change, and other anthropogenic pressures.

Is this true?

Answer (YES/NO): YES